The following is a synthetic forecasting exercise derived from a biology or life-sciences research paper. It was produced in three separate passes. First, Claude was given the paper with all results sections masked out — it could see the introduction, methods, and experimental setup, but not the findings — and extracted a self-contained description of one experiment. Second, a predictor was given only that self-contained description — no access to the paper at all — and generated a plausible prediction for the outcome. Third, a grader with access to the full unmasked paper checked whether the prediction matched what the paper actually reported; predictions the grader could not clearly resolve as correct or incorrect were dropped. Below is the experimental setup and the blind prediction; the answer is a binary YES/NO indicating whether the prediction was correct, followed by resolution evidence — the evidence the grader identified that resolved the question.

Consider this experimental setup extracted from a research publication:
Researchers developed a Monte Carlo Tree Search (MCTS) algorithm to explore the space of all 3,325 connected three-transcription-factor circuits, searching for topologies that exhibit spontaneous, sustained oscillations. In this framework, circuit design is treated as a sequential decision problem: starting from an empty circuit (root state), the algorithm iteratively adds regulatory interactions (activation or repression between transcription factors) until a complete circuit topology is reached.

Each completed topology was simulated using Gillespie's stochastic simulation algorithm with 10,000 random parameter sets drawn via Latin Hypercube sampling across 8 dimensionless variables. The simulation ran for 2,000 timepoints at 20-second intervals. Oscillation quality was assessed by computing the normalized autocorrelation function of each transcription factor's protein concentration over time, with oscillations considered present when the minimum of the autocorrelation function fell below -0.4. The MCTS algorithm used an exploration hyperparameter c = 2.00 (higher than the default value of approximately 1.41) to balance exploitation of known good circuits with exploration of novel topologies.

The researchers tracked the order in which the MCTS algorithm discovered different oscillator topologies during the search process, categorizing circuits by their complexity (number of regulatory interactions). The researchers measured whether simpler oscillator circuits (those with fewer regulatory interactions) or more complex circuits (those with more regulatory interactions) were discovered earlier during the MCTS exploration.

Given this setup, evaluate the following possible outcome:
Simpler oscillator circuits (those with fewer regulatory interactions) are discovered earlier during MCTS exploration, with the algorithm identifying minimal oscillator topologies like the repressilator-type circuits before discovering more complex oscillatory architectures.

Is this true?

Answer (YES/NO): YES